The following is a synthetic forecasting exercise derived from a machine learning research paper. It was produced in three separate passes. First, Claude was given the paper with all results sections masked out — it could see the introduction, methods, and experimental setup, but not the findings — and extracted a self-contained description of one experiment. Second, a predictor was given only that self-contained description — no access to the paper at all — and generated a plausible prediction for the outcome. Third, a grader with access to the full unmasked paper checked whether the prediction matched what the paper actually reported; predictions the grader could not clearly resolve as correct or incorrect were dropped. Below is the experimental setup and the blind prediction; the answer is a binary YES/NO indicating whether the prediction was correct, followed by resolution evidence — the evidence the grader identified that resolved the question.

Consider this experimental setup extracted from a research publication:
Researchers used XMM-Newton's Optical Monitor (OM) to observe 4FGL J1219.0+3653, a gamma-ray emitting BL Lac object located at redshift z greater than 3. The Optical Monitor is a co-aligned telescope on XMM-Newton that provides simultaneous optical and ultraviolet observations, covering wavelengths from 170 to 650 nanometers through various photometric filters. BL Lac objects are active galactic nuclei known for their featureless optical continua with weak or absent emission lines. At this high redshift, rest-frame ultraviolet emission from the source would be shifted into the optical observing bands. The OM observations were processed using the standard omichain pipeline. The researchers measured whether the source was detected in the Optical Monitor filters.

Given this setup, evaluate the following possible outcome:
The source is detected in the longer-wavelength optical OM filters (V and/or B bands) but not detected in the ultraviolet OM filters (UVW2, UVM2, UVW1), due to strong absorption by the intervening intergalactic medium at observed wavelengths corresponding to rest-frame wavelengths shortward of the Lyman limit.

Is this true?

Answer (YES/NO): NO